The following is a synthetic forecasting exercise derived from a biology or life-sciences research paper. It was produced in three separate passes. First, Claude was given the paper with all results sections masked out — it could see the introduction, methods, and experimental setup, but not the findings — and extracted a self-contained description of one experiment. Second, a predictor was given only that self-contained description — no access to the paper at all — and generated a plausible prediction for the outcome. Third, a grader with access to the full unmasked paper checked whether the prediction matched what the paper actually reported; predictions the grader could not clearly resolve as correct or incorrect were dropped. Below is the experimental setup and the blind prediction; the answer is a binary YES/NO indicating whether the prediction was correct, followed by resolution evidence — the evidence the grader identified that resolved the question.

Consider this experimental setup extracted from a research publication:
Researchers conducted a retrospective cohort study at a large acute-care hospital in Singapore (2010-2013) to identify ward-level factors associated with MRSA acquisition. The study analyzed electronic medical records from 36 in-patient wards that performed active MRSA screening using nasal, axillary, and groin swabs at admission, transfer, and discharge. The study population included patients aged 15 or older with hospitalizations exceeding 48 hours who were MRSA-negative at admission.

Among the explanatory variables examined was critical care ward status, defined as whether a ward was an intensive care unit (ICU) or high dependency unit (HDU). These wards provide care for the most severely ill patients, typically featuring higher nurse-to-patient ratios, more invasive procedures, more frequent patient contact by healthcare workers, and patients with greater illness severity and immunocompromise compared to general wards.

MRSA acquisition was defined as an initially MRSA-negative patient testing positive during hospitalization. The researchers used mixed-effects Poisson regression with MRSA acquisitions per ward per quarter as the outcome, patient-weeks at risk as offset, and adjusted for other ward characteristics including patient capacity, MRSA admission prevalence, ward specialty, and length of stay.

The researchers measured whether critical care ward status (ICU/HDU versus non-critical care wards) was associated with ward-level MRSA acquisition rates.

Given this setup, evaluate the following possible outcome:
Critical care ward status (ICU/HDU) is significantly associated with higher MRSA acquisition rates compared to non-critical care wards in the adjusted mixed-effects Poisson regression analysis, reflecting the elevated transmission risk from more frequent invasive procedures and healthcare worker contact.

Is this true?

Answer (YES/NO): YES